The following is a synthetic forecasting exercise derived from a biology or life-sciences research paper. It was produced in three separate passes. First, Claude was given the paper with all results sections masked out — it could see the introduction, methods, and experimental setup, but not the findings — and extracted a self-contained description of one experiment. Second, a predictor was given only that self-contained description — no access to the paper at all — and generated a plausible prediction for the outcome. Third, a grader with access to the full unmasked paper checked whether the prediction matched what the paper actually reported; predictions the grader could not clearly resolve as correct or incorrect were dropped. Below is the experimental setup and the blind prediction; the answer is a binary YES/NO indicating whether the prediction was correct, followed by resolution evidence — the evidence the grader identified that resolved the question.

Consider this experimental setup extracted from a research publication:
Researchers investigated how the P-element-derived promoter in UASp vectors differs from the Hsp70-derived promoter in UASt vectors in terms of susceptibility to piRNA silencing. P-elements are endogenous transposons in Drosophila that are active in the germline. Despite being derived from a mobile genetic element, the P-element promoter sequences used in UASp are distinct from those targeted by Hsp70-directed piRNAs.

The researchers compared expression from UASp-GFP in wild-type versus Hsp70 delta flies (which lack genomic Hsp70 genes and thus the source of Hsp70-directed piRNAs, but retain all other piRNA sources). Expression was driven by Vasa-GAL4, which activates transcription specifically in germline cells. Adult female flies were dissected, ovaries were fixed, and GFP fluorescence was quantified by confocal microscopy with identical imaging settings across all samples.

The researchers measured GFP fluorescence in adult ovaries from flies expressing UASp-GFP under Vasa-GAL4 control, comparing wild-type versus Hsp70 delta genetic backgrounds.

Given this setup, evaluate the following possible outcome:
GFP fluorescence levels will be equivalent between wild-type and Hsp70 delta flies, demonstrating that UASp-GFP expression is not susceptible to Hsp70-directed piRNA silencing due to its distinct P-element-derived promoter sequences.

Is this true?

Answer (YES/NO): YES